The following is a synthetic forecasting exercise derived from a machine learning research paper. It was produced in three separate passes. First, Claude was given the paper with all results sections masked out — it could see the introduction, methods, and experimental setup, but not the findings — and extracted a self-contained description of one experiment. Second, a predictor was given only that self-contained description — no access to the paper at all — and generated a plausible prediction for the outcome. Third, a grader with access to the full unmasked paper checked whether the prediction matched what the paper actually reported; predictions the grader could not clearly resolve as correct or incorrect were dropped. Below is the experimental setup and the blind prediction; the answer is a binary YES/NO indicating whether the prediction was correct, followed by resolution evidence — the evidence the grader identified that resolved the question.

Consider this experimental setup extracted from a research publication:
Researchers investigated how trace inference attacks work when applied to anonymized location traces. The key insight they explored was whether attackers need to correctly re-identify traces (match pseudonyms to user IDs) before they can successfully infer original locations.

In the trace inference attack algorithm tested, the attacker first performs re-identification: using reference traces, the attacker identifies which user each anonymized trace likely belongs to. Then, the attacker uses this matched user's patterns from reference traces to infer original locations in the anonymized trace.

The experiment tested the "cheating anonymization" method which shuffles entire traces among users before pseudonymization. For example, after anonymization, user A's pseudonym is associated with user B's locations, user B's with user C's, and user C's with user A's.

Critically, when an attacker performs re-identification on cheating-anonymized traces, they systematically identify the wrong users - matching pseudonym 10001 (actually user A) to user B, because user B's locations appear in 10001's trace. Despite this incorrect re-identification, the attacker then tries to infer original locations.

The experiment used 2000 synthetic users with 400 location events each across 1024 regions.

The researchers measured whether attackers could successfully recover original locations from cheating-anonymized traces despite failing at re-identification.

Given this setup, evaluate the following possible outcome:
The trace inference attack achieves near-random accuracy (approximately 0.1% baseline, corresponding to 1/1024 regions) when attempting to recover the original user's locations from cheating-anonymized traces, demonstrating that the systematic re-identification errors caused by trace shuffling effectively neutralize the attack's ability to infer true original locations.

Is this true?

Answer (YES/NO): NO